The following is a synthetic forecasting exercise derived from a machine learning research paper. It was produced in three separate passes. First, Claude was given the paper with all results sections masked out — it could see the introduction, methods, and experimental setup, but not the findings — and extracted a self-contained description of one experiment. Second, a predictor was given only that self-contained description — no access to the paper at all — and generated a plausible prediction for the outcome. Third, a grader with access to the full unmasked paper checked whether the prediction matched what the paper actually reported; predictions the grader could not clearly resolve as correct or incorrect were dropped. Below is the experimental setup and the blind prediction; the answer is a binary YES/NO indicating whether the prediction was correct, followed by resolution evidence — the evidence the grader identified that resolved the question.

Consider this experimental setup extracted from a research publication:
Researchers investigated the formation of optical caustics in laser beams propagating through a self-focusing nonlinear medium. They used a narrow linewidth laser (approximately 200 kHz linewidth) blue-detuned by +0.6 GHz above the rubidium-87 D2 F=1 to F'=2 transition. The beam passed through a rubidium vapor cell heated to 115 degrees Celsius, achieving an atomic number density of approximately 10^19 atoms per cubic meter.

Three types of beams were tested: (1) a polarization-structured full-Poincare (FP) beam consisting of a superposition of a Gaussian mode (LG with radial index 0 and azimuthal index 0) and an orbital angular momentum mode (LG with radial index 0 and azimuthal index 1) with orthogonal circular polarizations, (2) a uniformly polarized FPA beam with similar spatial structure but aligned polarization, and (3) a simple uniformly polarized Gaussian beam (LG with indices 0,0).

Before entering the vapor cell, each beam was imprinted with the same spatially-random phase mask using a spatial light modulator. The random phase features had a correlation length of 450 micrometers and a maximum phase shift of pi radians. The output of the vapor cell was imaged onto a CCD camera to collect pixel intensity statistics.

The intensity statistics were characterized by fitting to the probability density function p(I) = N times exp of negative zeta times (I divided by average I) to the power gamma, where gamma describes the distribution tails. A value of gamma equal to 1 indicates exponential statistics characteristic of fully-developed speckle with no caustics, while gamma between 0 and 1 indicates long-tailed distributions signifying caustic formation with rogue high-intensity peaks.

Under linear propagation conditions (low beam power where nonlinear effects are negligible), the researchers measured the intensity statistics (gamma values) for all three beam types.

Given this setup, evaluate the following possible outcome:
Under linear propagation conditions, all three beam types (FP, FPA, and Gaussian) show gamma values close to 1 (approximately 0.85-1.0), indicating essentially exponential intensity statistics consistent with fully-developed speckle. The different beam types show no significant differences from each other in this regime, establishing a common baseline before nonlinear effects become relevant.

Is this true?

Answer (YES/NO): NO